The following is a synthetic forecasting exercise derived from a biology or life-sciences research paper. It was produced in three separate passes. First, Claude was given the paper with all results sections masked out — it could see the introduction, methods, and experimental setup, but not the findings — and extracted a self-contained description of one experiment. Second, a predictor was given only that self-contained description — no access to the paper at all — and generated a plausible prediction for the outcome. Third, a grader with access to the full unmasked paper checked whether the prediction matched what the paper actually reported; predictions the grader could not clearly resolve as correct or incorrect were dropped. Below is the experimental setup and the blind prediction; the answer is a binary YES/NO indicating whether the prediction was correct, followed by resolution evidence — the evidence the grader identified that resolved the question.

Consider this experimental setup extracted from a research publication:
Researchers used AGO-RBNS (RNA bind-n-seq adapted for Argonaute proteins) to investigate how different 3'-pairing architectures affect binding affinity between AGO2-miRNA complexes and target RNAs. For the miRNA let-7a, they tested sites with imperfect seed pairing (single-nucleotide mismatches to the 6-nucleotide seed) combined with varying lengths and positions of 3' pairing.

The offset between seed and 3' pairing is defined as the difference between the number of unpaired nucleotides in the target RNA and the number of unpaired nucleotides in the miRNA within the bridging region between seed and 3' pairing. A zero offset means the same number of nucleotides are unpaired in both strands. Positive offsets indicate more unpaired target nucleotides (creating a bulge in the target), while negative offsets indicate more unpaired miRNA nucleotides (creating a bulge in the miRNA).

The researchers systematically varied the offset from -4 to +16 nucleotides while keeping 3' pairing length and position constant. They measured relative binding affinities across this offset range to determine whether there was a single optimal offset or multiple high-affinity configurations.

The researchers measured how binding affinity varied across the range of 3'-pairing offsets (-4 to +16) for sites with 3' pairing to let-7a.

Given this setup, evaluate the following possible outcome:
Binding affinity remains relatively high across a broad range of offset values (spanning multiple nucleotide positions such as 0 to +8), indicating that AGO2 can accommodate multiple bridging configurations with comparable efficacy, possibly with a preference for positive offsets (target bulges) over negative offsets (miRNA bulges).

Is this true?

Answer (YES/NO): NO